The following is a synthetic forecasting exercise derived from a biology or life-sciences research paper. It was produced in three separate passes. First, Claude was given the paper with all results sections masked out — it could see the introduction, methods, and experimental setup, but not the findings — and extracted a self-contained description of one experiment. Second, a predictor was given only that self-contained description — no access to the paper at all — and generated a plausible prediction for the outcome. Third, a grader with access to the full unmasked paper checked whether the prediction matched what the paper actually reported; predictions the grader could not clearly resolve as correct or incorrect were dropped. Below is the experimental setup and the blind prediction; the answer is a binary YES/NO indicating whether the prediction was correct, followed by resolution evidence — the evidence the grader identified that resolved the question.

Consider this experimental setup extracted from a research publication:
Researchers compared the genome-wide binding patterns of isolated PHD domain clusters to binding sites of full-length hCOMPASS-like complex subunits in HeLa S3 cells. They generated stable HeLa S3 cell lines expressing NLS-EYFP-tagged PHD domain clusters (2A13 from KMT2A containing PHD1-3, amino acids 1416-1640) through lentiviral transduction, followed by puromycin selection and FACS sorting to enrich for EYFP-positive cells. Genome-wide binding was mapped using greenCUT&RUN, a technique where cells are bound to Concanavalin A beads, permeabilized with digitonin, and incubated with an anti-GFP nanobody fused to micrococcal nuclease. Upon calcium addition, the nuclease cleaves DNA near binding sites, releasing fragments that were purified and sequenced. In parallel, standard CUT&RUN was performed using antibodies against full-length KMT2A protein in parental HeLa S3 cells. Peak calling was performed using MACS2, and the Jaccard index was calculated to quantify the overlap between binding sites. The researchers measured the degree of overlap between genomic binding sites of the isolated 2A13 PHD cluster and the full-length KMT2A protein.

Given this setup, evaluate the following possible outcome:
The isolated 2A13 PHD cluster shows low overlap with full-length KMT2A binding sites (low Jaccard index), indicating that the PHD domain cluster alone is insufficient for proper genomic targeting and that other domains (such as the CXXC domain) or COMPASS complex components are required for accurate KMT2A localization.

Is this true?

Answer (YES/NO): NO